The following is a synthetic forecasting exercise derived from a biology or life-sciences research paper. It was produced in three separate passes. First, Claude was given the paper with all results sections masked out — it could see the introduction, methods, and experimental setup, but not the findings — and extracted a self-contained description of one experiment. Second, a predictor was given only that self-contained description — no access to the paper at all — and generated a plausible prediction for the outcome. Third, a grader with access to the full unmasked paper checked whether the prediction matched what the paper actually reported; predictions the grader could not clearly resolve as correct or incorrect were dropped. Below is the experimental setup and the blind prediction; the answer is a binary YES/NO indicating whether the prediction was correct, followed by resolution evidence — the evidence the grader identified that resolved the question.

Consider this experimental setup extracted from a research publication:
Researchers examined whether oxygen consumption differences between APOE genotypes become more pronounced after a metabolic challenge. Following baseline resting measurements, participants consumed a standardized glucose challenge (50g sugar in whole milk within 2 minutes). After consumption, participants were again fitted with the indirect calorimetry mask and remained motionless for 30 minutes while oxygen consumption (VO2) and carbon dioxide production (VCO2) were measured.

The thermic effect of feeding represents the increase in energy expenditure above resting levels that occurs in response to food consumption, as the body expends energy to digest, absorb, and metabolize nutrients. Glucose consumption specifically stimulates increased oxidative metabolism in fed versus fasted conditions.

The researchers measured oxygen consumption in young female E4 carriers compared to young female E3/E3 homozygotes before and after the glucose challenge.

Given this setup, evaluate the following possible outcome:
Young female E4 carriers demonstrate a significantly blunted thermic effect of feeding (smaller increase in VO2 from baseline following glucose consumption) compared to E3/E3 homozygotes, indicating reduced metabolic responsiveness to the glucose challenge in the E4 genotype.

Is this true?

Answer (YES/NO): YES